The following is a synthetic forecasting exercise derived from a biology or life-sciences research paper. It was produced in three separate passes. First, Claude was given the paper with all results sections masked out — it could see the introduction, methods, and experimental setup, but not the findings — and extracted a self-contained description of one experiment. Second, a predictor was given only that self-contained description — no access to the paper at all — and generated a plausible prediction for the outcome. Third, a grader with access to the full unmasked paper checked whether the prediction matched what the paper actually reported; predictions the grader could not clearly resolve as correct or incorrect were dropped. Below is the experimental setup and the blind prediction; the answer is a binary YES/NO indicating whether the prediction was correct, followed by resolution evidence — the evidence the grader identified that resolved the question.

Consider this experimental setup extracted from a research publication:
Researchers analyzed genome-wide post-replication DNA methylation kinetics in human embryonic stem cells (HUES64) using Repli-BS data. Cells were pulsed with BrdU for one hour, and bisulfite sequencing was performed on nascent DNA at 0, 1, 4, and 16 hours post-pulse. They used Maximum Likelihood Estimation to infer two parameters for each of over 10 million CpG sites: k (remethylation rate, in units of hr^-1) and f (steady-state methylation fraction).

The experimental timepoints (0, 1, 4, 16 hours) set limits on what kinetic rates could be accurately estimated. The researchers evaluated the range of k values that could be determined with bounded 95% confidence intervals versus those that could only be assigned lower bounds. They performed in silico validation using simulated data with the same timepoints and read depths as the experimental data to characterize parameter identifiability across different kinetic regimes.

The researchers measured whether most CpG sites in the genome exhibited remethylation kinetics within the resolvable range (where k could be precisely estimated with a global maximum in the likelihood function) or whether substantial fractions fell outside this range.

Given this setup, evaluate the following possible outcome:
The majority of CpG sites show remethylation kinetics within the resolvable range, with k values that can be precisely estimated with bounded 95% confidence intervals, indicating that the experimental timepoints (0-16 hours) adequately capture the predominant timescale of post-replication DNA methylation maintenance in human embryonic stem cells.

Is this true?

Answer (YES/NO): YES